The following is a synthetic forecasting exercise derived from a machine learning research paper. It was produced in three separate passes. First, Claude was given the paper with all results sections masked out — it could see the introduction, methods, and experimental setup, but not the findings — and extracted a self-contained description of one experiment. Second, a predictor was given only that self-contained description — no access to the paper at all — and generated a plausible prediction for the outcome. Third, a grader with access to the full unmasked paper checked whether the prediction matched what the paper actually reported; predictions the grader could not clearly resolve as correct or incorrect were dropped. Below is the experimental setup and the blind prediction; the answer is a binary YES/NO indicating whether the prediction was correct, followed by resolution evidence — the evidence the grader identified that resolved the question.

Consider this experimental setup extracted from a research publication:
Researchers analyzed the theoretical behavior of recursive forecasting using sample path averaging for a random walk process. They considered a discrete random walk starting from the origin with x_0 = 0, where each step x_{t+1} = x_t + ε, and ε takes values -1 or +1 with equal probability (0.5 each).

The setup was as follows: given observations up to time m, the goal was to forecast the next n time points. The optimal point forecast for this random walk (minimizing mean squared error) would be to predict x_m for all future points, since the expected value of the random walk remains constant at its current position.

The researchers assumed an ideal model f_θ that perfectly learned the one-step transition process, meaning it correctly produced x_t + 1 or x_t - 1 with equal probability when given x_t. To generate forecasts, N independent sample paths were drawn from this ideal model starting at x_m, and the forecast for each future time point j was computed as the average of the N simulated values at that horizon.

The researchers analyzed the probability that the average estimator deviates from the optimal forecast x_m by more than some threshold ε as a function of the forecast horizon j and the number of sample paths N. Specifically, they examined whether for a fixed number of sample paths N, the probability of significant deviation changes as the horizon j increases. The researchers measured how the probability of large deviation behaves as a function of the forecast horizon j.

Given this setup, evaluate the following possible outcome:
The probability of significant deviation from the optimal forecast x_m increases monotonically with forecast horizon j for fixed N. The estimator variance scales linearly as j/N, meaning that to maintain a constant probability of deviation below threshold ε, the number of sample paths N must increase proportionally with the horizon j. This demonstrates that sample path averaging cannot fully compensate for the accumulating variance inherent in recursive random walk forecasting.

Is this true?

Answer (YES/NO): YES